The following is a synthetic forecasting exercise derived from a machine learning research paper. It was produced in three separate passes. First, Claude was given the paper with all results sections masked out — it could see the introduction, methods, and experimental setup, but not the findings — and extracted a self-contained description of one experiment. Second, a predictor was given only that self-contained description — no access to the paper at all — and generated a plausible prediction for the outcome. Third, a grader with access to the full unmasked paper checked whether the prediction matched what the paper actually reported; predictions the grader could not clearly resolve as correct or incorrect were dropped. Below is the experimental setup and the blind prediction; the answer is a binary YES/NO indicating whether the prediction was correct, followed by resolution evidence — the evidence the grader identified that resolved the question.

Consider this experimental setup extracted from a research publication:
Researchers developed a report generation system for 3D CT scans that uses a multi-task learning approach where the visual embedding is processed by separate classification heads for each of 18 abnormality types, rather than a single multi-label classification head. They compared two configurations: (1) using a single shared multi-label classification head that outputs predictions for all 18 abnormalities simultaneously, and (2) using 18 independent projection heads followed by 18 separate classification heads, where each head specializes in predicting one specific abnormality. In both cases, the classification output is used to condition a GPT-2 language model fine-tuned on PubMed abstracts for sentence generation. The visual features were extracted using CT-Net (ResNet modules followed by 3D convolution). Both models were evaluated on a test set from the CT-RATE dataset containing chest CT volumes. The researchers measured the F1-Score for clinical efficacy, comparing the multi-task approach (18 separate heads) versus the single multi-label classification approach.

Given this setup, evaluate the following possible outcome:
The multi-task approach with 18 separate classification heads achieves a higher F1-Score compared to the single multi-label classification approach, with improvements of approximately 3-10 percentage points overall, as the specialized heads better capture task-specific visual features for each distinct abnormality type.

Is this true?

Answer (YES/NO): NO